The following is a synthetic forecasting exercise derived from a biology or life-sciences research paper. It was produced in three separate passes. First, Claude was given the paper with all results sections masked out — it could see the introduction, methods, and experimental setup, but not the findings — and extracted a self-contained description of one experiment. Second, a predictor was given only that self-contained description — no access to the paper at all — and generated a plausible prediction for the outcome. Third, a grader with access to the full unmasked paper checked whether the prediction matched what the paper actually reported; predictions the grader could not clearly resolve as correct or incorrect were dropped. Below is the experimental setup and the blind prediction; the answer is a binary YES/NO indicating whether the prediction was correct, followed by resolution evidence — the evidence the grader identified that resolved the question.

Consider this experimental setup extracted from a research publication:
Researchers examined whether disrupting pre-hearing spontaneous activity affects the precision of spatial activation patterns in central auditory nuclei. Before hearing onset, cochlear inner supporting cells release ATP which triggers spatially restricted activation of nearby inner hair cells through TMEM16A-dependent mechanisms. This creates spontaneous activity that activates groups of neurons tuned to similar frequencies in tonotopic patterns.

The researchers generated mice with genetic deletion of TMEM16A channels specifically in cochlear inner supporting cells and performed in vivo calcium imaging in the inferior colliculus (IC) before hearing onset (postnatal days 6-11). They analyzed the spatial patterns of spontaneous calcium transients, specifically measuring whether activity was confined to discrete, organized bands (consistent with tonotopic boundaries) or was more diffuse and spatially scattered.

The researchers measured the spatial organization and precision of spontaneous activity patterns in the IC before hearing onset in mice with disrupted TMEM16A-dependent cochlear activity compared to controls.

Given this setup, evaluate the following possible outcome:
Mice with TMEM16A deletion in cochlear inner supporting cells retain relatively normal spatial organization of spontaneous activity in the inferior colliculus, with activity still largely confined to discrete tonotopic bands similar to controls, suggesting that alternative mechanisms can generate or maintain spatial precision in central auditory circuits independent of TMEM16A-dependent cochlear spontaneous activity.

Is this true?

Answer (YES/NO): NO